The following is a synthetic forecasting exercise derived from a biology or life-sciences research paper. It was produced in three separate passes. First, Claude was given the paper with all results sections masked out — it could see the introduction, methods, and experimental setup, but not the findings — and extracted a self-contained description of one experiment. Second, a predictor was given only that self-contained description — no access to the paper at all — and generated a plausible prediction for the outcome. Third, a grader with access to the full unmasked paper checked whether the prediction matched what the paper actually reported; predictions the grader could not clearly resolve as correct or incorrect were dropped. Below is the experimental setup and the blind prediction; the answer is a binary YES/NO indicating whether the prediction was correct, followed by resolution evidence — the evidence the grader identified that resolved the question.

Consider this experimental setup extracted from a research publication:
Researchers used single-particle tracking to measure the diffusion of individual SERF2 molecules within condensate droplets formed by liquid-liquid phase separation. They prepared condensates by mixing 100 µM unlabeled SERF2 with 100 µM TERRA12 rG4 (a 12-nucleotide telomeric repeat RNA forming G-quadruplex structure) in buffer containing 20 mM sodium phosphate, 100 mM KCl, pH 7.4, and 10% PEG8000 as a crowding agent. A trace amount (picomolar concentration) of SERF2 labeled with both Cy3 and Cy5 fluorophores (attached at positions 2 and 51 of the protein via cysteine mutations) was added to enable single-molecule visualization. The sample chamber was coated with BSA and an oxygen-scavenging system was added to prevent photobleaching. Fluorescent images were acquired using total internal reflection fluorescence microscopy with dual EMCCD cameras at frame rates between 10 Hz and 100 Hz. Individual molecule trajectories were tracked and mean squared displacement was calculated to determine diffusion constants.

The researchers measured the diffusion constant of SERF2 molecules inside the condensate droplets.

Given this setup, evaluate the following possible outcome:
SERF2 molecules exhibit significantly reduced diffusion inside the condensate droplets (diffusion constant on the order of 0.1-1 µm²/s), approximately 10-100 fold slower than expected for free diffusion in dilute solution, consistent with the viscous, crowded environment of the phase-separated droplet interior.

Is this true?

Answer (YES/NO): YES